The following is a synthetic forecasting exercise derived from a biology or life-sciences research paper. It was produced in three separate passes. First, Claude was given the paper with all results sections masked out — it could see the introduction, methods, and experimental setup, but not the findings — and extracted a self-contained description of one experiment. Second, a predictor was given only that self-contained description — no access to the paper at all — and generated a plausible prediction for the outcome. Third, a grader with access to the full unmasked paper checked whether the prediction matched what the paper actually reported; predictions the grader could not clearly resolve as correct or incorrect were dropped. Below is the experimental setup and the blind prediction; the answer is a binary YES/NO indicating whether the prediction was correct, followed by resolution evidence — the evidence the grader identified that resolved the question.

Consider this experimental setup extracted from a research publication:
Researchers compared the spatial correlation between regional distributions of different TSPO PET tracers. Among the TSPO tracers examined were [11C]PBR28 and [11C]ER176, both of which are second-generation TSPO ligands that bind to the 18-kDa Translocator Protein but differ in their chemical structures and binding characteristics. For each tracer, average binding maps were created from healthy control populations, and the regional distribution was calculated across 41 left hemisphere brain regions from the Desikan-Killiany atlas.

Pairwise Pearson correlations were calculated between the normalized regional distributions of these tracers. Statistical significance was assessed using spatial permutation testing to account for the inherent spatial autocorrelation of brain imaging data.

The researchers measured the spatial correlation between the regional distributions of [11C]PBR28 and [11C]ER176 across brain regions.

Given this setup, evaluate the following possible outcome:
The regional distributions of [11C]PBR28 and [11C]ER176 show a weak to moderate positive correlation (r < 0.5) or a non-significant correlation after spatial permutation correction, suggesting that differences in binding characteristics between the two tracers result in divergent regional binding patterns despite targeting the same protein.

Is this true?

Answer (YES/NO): NO